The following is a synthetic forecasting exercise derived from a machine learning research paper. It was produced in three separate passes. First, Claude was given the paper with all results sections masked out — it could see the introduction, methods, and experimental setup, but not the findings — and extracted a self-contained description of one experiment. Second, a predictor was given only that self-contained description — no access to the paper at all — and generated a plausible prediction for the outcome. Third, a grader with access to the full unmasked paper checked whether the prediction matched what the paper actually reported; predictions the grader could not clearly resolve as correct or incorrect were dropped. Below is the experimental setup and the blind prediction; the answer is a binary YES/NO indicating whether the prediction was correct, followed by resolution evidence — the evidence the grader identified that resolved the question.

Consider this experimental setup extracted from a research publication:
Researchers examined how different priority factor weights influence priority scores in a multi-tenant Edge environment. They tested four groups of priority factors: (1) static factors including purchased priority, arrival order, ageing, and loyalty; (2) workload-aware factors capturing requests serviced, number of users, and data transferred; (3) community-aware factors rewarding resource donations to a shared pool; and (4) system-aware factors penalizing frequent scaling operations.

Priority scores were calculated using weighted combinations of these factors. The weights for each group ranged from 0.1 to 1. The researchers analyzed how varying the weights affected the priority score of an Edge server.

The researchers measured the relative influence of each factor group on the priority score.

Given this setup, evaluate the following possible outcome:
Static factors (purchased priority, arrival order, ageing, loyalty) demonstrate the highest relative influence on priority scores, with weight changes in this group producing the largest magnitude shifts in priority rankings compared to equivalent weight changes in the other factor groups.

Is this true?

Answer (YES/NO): YES